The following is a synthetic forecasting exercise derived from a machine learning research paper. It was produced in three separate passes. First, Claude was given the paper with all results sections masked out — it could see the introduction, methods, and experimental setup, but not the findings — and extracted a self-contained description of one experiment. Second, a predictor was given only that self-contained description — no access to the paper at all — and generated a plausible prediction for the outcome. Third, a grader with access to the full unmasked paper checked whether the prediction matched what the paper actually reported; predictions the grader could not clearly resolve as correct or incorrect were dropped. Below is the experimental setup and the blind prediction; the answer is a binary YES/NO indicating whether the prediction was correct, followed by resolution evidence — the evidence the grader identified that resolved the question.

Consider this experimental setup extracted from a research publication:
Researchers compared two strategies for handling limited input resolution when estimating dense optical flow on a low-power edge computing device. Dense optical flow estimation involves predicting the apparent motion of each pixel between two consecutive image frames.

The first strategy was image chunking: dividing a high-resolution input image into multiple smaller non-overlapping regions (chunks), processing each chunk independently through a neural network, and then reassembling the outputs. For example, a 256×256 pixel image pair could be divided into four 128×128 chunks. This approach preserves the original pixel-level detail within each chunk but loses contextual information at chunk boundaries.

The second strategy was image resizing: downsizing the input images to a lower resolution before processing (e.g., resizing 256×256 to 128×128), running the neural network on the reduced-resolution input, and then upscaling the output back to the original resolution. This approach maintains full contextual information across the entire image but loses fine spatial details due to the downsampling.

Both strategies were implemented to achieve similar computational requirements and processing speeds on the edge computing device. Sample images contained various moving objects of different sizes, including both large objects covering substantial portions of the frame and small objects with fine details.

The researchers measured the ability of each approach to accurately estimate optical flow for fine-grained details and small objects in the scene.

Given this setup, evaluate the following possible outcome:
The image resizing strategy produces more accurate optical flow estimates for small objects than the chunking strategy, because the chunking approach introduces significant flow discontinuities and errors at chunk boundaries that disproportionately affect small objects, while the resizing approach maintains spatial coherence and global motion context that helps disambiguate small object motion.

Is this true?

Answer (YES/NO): NO